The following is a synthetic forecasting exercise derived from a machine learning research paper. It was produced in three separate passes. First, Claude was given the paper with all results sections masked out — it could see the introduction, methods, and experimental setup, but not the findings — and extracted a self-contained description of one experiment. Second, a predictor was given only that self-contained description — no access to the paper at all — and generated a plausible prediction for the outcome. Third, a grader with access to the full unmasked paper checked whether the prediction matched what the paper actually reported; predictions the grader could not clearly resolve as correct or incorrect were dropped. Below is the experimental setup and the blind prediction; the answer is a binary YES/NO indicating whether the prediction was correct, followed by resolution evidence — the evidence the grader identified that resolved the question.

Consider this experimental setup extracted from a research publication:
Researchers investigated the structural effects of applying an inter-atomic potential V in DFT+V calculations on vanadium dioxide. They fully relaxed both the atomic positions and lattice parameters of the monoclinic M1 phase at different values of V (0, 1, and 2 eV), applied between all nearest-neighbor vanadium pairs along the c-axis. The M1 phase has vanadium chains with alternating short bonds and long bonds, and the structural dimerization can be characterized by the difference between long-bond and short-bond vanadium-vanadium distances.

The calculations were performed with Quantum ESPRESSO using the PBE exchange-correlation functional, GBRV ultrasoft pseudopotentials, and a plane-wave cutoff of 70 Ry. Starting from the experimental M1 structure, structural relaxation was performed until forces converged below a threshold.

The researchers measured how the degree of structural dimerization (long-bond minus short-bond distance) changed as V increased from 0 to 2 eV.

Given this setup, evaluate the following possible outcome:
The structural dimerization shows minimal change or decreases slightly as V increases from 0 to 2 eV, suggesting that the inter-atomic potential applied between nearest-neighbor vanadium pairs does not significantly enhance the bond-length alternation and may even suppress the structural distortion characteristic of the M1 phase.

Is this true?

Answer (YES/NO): YES